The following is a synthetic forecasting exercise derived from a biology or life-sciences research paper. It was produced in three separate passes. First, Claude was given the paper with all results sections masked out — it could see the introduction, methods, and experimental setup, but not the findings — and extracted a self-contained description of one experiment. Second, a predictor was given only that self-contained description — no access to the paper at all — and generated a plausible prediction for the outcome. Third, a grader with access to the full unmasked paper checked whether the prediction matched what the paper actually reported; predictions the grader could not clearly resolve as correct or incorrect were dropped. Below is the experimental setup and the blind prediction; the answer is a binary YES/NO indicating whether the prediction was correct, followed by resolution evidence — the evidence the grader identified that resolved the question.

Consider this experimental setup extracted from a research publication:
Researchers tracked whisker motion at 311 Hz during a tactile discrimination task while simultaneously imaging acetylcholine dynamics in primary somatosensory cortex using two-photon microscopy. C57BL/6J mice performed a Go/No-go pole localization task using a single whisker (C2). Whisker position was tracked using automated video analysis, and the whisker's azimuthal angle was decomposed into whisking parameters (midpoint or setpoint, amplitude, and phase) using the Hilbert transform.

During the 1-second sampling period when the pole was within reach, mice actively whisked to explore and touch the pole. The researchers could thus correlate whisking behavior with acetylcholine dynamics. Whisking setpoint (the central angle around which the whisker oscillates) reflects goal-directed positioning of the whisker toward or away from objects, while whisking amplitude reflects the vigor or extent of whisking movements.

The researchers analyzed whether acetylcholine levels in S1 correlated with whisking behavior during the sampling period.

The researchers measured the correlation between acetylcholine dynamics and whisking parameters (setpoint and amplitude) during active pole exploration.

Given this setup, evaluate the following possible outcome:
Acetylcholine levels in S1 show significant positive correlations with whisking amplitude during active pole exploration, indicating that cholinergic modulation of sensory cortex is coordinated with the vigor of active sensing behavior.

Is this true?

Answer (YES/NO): YES